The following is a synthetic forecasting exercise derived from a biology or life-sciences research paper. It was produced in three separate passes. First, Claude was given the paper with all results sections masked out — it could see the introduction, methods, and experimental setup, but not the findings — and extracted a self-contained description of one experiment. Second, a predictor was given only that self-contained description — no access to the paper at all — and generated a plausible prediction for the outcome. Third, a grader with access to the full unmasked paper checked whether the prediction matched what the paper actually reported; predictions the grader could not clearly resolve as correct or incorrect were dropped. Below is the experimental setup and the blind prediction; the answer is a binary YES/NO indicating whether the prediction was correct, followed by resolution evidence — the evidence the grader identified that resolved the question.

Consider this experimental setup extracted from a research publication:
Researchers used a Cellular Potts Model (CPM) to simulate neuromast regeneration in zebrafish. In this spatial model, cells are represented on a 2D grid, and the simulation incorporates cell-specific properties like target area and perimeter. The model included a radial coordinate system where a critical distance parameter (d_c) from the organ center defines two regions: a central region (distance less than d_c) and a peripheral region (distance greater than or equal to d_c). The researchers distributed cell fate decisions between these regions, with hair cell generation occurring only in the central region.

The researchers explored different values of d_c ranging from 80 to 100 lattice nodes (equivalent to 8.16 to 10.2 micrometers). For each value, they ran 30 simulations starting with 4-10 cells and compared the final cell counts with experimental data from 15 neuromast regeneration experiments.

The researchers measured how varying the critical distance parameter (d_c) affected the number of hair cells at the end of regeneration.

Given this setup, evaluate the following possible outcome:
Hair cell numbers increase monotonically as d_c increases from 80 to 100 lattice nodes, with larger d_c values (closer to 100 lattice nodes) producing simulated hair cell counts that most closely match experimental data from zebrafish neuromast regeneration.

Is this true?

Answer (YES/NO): NO